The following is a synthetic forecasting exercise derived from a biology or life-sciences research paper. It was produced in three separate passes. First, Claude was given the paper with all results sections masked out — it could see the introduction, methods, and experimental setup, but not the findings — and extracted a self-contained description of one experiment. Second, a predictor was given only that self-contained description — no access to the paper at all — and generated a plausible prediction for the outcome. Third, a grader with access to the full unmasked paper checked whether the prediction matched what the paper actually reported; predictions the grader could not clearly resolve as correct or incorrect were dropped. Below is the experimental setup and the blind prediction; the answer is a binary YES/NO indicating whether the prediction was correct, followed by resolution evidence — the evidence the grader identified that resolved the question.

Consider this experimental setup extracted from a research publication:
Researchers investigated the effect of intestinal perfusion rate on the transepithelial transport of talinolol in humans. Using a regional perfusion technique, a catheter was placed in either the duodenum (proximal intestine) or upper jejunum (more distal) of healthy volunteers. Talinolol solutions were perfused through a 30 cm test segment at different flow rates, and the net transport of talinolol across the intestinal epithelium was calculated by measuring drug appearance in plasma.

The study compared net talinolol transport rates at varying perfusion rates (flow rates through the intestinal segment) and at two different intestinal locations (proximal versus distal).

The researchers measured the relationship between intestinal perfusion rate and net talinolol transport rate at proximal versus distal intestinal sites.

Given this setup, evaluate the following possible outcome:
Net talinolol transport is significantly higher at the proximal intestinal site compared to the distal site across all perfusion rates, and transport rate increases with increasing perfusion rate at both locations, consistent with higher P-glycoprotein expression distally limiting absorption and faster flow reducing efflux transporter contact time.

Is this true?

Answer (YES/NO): YES